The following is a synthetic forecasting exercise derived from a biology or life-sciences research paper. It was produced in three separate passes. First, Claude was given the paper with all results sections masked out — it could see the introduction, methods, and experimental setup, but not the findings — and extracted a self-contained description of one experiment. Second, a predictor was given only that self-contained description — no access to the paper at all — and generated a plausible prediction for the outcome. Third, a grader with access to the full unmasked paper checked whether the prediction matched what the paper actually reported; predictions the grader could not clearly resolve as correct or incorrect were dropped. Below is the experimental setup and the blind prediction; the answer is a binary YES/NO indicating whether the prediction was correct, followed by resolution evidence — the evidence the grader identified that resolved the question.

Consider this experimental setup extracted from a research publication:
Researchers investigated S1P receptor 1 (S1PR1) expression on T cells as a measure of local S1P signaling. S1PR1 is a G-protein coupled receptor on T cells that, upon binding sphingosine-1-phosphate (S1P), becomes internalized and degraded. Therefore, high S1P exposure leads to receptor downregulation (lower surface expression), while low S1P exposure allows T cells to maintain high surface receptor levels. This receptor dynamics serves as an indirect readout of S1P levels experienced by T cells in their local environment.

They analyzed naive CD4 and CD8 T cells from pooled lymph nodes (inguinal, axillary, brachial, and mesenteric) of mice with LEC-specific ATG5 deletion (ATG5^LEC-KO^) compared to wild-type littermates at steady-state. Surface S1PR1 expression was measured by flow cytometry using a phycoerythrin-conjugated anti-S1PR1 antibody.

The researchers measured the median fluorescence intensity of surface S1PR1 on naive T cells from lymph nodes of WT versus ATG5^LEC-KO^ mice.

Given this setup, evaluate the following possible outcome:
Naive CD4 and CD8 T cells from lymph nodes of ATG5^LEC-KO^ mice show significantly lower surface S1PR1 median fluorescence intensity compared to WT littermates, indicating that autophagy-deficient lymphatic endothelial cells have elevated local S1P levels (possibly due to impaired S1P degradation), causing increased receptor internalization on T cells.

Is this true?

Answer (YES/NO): YES